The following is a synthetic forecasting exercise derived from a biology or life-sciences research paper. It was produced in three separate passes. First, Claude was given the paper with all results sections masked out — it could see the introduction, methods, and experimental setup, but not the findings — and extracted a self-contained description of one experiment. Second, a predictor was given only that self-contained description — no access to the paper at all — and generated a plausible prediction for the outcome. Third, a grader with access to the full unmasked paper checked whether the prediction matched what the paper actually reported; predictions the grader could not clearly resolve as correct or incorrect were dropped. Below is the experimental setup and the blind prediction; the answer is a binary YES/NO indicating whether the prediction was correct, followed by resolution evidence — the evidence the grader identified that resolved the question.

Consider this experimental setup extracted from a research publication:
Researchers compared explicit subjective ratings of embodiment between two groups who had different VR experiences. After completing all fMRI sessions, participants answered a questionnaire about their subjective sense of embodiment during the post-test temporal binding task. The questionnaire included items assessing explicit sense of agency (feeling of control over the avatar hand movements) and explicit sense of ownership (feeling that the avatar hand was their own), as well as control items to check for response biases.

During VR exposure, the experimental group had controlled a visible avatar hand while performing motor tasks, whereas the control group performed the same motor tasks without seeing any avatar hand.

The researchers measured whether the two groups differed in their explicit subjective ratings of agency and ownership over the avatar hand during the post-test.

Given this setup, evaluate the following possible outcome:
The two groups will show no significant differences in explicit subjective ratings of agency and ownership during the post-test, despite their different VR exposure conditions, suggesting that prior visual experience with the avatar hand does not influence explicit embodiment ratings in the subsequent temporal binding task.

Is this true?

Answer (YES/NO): YES